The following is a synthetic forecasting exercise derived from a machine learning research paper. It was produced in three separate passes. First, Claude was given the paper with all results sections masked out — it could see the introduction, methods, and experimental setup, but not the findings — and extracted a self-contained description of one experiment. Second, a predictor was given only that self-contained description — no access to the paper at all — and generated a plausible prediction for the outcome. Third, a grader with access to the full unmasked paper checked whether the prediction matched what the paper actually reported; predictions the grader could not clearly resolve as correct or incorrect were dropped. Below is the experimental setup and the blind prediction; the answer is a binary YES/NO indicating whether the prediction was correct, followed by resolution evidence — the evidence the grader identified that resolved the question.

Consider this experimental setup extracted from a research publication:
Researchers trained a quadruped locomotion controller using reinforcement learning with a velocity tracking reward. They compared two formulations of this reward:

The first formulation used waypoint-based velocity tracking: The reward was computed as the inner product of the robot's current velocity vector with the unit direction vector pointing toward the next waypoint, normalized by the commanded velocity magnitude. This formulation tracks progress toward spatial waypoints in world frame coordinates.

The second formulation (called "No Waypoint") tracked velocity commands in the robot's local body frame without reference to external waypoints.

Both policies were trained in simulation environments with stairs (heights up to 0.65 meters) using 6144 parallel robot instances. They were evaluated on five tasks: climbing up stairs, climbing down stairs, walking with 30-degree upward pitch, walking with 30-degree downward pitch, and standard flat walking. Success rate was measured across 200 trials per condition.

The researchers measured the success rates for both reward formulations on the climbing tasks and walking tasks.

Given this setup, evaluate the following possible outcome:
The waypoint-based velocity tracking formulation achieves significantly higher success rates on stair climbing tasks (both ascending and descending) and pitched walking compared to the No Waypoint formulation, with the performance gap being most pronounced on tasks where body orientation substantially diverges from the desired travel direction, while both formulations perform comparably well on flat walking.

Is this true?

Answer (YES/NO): NO